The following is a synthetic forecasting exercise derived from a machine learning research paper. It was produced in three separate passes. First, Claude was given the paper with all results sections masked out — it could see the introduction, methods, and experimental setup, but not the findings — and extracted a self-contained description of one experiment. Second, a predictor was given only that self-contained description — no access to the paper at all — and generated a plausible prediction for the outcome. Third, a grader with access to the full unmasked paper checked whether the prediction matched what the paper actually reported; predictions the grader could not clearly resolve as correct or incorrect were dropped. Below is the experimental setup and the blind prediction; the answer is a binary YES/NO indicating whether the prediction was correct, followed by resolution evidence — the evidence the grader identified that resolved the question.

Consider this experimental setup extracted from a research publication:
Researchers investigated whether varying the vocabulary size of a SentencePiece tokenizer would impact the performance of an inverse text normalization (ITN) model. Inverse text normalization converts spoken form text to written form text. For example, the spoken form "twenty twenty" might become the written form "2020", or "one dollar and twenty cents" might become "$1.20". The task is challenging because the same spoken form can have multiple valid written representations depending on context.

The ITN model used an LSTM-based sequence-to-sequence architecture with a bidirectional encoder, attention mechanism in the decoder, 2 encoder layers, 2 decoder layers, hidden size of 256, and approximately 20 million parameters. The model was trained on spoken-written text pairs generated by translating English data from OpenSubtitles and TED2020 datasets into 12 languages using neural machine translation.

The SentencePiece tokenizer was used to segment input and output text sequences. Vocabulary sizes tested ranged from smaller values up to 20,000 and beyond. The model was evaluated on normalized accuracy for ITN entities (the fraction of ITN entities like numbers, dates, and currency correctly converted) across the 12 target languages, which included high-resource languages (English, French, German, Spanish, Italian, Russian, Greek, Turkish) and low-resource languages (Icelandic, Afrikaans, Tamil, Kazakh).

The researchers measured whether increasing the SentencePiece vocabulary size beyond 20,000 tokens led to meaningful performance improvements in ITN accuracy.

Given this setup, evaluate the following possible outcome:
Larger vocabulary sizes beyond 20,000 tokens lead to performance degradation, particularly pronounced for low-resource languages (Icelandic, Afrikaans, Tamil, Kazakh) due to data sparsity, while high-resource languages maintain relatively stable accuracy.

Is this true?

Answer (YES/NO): NO